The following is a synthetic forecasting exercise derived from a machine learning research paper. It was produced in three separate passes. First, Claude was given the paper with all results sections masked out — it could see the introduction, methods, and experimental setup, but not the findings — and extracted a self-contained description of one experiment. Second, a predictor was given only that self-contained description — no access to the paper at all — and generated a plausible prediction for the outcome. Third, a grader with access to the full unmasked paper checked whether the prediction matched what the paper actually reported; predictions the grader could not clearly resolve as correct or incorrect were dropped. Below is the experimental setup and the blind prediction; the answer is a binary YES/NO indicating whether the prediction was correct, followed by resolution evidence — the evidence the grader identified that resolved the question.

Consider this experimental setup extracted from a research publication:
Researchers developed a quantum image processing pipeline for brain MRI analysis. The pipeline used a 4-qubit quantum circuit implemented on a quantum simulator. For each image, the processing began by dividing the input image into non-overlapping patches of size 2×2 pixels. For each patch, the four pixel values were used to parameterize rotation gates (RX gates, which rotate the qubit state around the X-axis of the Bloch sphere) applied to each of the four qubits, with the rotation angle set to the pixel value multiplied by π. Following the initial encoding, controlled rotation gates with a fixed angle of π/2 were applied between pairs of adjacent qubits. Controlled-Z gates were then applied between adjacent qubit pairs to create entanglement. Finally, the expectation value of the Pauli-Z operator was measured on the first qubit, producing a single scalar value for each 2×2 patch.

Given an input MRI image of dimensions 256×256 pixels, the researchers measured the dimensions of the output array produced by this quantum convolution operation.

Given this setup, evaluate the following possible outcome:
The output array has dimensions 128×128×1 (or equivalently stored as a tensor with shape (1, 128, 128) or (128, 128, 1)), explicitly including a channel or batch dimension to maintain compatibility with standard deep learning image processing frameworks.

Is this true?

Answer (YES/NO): NO